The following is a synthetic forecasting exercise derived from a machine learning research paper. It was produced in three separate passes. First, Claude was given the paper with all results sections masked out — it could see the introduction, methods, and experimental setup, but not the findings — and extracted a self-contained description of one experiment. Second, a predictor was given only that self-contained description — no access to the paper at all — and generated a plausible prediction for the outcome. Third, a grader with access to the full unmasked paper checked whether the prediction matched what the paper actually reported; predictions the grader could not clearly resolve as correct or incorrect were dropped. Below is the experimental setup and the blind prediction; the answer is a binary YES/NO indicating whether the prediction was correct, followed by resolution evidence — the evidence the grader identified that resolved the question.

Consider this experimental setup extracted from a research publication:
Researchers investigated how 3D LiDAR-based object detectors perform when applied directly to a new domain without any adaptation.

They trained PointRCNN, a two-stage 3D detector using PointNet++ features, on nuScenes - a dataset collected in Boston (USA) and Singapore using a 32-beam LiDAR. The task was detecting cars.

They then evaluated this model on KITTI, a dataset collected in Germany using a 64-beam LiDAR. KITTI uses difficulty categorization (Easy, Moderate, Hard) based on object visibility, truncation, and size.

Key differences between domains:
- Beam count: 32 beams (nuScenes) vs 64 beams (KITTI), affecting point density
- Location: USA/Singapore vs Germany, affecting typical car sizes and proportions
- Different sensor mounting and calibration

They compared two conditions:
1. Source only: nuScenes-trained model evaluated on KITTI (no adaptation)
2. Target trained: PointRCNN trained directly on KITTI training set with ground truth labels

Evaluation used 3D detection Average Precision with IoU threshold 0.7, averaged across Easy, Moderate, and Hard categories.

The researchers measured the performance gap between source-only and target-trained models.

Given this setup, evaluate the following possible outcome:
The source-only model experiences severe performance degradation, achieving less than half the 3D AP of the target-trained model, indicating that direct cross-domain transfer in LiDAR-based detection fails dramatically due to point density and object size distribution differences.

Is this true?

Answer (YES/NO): YES